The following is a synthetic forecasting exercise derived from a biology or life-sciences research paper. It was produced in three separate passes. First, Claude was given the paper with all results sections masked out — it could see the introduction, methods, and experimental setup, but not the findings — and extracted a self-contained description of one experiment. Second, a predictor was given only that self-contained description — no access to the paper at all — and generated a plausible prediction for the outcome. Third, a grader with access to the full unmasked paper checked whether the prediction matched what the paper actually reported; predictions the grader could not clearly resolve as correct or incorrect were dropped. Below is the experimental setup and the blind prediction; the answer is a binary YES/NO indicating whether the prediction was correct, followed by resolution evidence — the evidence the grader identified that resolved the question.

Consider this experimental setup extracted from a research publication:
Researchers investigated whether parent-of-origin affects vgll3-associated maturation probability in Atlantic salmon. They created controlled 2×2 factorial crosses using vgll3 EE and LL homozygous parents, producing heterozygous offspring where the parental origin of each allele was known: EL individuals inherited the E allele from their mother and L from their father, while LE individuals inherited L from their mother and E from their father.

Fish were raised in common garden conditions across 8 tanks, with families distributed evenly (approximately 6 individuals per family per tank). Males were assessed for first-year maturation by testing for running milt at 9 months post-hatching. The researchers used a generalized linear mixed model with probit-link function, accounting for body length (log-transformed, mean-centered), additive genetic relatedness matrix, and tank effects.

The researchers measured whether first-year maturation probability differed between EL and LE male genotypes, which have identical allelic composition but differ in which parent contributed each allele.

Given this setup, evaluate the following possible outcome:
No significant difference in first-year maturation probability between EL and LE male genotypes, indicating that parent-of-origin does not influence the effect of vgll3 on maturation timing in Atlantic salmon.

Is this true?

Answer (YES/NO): YES